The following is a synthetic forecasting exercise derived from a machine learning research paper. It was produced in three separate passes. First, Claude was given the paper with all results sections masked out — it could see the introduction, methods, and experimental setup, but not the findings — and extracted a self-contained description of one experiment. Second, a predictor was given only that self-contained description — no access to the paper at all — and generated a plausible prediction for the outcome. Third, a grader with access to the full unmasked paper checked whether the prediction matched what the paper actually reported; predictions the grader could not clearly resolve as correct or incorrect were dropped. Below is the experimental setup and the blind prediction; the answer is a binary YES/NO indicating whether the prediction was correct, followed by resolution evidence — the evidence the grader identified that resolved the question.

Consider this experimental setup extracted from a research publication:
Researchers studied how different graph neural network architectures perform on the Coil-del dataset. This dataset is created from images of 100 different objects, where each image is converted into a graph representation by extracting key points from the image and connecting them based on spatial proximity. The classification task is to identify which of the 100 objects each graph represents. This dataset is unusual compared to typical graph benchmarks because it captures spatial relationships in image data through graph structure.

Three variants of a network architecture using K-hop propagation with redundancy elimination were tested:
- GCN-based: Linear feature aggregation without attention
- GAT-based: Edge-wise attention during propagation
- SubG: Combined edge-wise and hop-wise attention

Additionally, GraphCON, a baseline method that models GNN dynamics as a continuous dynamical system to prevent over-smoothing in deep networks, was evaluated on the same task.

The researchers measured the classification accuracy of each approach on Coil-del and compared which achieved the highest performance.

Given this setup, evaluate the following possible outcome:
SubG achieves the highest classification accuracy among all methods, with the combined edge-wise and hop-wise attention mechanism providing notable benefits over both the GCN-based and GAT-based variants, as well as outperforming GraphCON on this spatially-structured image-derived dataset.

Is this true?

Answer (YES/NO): NO